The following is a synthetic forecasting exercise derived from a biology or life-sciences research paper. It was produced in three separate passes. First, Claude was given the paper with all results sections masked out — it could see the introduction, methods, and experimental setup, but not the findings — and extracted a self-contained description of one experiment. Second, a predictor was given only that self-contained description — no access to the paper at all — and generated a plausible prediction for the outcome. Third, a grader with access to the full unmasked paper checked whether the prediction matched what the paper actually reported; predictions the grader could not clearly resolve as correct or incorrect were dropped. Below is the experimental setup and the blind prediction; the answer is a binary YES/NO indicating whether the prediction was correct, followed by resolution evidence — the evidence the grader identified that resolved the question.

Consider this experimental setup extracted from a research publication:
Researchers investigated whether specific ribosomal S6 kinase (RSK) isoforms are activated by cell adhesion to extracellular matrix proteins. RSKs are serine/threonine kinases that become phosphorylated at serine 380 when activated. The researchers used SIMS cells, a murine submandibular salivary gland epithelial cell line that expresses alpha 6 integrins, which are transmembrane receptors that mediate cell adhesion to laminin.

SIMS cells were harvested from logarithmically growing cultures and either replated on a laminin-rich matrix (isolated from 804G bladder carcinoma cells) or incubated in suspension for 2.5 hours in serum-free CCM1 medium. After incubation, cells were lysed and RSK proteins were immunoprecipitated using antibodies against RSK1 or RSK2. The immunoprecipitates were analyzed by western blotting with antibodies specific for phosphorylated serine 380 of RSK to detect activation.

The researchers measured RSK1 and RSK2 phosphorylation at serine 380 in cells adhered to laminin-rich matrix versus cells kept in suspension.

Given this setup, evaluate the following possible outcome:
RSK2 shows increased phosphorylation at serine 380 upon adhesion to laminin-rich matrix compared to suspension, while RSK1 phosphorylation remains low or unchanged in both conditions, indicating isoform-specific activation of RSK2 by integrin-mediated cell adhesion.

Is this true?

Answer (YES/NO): YES